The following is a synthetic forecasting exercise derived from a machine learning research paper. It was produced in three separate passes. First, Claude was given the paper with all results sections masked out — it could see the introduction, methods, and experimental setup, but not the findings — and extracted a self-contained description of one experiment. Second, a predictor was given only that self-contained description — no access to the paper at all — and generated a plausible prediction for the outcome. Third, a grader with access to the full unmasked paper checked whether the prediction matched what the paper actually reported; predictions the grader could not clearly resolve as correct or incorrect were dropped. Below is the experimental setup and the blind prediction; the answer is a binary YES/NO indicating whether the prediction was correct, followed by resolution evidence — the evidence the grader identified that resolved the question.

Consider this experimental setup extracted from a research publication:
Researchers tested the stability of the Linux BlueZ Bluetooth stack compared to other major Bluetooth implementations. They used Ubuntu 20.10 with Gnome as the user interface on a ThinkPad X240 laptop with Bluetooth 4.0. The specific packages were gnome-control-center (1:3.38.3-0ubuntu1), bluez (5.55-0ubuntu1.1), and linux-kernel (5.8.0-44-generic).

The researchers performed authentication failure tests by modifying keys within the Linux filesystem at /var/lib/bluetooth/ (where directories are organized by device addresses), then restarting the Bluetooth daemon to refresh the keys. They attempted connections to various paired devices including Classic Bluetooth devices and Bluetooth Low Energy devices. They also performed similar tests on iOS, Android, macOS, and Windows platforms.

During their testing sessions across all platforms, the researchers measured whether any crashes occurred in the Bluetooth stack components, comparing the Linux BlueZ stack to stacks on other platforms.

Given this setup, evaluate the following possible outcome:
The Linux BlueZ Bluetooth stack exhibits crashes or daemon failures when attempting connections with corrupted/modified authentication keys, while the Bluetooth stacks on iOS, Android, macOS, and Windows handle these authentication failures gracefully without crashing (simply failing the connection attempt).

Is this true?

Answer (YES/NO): YES